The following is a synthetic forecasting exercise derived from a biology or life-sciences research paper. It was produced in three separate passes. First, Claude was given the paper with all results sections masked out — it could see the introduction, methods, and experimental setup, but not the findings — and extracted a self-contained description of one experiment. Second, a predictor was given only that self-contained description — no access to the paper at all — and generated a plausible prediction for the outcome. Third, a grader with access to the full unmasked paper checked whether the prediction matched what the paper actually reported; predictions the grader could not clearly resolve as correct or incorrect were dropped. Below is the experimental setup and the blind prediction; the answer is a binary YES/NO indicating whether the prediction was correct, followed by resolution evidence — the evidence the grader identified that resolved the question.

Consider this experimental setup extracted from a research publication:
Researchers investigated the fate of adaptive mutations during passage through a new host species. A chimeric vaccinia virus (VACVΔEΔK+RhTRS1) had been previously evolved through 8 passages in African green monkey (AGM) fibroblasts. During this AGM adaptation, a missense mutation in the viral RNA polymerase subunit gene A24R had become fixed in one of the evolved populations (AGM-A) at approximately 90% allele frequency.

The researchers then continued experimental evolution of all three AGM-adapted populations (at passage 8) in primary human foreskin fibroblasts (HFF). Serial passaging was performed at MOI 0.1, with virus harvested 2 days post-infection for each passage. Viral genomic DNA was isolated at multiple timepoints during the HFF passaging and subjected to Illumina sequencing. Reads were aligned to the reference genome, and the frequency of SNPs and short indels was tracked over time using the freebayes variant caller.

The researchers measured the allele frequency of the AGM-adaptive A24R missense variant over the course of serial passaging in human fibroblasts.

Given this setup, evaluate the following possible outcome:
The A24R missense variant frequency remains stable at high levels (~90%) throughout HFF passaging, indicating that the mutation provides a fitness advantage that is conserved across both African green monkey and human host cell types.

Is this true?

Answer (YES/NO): NO